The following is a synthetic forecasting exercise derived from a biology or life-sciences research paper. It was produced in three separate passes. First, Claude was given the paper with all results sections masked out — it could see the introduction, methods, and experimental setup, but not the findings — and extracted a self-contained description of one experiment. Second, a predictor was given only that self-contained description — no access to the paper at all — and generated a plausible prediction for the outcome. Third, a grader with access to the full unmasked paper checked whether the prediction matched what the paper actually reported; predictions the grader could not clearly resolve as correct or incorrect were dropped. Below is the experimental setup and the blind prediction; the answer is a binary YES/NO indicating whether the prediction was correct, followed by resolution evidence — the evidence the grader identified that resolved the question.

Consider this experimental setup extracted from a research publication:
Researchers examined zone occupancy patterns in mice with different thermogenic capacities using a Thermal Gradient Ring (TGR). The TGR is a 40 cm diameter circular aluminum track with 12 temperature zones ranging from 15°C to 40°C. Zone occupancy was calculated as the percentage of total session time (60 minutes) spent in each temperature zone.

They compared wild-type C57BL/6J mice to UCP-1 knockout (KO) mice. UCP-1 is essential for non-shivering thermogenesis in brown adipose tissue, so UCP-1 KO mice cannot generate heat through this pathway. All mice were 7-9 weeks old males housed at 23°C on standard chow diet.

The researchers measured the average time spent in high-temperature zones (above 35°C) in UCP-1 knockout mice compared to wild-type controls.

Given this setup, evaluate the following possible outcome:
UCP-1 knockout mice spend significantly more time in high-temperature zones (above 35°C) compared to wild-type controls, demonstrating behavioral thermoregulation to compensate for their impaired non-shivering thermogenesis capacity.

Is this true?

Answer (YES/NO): YES